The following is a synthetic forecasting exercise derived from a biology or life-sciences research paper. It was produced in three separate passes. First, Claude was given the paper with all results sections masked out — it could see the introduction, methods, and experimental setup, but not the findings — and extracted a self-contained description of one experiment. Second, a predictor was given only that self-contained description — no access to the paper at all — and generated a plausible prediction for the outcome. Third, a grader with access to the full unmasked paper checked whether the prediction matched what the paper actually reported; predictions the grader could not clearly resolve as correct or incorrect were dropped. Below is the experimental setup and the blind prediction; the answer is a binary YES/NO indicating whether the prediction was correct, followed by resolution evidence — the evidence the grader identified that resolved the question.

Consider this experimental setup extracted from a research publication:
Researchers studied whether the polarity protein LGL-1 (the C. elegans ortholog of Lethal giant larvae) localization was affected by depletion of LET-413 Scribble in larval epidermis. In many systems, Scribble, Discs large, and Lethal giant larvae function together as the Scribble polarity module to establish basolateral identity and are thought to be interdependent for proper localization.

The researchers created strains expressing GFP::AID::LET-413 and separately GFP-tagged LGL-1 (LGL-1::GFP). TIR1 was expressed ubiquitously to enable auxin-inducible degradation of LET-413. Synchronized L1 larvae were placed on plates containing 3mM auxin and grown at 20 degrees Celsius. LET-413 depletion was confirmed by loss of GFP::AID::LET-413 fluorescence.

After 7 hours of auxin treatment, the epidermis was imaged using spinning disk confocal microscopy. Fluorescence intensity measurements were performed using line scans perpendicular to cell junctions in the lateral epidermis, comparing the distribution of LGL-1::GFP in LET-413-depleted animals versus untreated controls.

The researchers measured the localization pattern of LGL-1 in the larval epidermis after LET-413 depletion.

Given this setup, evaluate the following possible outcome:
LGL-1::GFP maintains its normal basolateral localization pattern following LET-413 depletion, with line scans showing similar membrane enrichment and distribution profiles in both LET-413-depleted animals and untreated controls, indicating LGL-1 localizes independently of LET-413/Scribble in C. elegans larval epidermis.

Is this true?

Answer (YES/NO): YES